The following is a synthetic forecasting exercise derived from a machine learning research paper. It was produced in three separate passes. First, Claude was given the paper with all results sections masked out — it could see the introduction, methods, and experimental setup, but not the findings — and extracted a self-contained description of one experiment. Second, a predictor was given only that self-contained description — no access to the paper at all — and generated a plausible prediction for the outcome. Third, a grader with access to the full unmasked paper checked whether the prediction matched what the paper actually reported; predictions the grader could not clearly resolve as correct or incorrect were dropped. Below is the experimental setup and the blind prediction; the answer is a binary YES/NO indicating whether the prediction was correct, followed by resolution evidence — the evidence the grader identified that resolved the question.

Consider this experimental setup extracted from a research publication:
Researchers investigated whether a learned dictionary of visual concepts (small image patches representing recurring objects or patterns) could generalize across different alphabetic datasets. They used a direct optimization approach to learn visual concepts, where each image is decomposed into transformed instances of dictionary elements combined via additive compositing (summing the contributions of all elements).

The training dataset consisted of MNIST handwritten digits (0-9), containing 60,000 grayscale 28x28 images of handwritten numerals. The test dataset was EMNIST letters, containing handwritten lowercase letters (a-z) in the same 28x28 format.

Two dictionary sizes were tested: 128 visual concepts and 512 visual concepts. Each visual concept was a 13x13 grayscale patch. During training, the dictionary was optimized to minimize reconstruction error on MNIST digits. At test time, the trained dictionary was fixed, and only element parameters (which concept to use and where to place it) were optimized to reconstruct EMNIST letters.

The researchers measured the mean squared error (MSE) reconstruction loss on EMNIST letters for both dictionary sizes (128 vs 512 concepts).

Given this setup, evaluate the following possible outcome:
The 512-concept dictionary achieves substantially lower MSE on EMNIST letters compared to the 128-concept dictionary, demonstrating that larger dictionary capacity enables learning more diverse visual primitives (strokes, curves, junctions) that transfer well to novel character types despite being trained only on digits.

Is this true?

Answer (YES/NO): NO